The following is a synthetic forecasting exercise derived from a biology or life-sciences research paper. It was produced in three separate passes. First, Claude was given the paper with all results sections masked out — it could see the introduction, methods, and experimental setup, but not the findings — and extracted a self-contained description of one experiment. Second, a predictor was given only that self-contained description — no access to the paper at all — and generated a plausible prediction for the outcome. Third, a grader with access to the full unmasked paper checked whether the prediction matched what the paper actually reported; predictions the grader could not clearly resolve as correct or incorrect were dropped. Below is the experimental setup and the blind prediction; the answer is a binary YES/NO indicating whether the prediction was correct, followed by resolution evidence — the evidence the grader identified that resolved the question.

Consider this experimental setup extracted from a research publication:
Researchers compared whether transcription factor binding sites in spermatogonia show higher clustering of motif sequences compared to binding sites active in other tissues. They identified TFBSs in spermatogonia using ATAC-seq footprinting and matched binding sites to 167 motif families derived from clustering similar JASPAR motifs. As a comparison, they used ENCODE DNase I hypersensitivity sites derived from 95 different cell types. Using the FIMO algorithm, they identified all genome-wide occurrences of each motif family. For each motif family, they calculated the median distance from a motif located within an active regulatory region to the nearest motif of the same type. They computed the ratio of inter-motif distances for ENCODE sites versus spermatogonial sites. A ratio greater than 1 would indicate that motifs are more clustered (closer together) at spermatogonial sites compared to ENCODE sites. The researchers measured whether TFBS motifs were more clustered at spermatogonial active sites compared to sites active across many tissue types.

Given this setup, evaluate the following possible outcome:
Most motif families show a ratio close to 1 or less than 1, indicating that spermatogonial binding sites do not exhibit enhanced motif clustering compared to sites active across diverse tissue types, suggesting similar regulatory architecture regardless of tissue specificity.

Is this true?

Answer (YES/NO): NO